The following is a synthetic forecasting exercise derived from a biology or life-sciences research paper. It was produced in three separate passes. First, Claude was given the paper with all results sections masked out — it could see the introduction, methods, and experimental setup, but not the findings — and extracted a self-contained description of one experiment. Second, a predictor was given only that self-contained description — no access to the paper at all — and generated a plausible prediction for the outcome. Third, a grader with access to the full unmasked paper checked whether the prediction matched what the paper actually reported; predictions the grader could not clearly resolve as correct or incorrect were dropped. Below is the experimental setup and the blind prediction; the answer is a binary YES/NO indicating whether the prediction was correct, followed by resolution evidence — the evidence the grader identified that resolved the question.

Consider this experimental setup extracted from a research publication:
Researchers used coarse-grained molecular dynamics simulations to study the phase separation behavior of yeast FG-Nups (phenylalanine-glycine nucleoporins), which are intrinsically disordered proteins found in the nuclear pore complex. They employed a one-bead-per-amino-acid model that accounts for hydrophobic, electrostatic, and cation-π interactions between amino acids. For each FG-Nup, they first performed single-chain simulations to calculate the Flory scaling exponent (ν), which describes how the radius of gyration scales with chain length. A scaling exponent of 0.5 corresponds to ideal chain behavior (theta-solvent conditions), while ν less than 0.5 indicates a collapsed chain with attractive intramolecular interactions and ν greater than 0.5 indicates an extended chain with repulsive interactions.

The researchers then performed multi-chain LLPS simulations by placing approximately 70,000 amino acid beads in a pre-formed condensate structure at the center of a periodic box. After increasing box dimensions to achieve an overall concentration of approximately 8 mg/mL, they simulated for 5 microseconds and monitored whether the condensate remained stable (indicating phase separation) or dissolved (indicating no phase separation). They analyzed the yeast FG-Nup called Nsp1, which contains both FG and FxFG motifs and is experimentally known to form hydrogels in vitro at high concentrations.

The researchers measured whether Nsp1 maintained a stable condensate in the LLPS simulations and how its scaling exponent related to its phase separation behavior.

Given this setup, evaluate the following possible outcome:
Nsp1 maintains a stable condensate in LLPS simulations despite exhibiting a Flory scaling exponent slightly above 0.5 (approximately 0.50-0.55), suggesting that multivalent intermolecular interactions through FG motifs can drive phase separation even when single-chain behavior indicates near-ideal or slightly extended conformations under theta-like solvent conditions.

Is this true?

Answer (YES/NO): NO